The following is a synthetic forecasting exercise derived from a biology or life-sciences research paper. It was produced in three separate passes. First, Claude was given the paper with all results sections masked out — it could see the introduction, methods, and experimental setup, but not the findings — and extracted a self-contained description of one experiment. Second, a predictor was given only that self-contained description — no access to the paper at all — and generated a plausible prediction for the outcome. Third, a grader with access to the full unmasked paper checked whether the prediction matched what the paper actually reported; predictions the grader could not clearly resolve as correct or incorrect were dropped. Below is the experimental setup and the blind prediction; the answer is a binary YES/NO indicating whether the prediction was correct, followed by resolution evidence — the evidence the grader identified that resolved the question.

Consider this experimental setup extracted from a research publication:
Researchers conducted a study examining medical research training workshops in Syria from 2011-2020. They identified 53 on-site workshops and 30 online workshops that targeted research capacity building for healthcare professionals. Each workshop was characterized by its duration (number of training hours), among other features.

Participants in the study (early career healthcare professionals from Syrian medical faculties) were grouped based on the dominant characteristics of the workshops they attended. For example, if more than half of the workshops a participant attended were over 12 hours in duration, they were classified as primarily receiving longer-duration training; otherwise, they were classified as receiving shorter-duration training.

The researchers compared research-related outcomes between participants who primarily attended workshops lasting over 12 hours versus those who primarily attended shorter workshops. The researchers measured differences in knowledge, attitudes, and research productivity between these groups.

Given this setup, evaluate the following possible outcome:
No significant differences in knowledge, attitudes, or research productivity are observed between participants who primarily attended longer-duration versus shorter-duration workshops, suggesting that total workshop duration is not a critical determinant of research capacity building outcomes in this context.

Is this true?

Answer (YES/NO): NO